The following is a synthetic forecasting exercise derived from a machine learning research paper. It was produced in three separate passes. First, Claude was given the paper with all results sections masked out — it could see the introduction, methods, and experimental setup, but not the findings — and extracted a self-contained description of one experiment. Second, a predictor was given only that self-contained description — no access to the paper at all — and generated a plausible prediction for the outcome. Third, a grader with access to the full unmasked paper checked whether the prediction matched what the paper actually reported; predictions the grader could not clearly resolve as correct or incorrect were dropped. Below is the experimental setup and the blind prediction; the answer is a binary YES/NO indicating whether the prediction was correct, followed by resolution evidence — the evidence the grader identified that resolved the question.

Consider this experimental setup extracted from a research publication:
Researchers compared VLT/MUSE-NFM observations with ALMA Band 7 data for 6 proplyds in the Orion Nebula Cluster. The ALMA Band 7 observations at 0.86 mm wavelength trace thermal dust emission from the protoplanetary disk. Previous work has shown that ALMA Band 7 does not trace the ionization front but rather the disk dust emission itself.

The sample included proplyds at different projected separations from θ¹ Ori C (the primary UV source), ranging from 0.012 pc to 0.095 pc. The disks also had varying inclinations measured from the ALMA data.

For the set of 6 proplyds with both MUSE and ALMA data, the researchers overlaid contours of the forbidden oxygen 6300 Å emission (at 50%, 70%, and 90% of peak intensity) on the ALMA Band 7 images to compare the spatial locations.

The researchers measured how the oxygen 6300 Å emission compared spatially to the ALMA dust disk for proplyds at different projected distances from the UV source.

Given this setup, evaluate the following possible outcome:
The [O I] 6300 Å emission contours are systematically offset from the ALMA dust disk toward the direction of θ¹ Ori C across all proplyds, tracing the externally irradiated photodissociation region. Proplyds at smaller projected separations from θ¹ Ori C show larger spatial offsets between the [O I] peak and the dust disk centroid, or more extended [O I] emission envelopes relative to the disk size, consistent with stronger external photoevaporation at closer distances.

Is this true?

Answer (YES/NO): NO